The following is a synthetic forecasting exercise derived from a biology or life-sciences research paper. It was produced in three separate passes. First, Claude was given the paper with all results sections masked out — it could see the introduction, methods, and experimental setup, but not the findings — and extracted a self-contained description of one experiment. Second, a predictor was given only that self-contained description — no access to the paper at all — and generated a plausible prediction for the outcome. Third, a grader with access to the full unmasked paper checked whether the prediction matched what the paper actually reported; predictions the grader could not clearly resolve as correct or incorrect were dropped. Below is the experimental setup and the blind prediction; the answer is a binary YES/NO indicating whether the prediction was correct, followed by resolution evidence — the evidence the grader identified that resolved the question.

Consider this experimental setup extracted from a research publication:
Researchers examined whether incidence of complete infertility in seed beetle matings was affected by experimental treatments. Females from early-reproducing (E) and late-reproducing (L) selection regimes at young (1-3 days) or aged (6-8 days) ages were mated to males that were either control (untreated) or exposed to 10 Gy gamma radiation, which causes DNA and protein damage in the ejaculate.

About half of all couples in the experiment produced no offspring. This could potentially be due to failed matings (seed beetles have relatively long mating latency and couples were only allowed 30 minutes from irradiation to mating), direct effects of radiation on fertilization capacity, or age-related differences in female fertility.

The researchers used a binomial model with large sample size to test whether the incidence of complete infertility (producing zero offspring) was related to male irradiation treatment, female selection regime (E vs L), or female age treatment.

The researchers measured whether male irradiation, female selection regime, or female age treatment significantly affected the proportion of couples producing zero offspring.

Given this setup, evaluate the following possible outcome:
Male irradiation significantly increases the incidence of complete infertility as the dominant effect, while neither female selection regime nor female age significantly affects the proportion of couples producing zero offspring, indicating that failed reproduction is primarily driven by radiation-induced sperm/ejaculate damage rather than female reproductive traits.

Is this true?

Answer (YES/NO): NO